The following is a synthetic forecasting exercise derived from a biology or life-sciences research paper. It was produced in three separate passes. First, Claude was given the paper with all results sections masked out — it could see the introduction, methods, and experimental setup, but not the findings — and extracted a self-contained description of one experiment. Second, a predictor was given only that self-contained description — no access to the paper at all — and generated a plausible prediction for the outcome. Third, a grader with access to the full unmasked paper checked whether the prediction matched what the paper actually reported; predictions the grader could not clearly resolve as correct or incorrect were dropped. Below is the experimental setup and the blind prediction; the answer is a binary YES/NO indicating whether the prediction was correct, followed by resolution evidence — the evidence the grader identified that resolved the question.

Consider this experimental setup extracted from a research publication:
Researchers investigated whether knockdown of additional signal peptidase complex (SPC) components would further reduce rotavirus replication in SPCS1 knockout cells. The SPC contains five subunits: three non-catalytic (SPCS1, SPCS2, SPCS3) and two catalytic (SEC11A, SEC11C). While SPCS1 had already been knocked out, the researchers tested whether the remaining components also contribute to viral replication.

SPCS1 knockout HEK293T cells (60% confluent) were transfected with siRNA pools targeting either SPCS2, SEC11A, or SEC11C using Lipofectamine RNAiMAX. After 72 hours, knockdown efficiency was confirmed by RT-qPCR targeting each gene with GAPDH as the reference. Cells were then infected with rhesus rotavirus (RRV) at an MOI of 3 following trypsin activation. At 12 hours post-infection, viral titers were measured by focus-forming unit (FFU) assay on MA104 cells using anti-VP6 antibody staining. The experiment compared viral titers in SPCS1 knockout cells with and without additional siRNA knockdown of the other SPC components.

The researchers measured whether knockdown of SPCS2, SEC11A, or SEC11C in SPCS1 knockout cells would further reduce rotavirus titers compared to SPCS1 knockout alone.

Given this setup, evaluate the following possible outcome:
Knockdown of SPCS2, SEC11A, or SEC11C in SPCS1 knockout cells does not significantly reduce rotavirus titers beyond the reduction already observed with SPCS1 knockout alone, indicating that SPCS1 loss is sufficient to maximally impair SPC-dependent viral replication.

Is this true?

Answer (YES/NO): NO